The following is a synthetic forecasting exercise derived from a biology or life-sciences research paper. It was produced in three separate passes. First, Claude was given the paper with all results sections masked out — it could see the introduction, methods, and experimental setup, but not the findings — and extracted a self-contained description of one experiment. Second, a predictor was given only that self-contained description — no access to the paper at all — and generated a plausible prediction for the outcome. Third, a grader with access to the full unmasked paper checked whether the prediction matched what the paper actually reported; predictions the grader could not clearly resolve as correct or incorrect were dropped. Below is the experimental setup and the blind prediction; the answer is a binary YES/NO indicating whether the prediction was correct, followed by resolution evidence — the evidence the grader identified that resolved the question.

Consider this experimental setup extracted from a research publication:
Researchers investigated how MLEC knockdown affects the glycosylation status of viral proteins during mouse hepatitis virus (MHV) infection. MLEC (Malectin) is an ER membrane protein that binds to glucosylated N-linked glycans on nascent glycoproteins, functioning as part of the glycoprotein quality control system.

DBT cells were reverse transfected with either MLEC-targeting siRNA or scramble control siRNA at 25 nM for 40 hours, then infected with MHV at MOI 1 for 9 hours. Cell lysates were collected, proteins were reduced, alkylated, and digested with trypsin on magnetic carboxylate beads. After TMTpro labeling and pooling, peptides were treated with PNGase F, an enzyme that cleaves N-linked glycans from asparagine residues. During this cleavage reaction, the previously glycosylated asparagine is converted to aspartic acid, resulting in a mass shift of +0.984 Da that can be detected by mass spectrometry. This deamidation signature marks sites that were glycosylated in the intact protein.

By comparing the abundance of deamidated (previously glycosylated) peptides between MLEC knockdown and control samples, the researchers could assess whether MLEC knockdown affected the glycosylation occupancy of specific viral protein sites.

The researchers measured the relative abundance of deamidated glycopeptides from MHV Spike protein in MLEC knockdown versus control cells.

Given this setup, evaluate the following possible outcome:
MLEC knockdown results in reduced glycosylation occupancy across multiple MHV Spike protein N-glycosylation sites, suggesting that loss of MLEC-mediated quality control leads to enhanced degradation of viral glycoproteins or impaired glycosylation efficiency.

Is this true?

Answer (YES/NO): YES